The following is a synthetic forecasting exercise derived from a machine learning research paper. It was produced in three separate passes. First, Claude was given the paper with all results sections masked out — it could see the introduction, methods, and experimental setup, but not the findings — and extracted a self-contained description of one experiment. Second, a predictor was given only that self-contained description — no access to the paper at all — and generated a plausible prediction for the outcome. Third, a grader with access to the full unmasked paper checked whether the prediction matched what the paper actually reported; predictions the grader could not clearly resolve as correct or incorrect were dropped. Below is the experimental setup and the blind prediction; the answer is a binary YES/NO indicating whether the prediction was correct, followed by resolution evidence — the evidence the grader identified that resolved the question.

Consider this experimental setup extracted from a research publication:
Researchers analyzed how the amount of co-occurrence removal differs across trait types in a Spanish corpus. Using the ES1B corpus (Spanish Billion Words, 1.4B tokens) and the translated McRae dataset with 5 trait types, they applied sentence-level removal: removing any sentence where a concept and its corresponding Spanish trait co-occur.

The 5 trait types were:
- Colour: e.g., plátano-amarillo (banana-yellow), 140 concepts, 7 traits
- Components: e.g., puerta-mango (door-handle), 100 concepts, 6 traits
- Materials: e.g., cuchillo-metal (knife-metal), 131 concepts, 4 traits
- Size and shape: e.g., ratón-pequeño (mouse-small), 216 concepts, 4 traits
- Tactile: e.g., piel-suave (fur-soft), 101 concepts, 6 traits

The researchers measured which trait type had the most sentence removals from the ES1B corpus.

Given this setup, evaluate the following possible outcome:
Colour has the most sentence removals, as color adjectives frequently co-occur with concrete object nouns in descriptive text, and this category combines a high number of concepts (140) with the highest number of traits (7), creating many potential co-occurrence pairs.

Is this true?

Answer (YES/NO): NO